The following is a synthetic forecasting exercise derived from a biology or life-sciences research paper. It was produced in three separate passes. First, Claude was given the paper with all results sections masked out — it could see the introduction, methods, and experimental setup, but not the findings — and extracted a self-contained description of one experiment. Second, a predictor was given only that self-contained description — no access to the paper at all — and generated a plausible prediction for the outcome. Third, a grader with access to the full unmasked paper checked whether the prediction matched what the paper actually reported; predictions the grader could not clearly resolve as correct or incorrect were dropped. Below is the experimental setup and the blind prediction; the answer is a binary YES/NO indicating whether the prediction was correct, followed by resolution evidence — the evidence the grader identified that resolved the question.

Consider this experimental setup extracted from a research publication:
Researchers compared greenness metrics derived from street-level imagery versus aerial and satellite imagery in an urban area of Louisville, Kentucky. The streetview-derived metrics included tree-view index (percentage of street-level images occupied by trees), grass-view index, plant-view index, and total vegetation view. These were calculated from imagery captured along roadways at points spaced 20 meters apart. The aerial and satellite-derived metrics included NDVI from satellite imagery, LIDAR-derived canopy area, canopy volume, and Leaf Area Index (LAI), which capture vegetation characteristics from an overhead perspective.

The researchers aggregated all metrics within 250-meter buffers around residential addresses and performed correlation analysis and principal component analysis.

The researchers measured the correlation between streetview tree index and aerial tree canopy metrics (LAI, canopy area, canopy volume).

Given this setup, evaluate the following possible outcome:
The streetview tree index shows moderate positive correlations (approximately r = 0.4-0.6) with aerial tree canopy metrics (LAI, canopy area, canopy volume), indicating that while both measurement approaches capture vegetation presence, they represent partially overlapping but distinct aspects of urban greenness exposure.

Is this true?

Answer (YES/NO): NO